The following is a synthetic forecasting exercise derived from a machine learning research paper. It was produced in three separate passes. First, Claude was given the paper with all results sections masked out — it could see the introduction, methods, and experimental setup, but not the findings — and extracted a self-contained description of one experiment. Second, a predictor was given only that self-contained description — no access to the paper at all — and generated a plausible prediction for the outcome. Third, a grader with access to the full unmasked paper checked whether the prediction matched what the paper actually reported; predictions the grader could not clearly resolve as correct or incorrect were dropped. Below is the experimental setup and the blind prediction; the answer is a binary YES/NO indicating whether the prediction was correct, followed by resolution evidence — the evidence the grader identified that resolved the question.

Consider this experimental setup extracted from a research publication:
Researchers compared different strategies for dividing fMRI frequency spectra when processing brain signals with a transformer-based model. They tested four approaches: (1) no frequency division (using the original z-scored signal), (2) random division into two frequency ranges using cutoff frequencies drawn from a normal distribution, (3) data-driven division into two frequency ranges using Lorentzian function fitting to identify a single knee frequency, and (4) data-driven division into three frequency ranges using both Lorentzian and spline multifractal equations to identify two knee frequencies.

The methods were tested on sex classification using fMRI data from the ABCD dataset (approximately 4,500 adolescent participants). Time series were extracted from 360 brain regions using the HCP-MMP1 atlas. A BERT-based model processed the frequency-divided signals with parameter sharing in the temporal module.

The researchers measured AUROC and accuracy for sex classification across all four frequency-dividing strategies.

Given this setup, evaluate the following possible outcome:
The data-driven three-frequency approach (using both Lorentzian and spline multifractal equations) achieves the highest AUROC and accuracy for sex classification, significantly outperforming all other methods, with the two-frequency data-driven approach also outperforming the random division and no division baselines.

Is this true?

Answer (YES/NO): NO